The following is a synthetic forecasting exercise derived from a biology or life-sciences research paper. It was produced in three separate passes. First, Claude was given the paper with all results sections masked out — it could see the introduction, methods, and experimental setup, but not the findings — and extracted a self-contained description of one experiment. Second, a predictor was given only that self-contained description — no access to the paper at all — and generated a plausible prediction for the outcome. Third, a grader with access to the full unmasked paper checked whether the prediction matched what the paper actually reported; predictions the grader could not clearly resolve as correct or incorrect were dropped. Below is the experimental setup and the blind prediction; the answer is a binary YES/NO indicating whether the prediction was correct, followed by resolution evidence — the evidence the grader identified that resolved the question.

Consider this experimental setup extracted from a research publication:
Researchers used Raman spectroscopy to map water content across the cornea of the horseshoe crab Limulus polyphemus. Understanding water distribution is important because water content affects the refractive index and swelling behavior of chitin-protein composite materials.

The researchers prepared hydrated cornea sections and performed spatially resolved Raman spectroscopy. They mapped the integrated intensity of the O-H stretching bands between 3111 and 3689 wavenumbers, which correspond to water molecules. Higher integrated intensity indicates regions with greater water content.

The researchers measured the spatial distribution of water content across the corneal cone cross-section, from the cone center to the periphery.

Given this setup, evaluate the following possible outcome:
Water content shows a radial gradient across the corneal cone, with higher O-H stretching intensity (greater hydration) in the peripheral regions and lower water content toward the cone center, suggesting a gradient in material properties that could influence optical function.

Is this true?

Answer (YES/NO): YES